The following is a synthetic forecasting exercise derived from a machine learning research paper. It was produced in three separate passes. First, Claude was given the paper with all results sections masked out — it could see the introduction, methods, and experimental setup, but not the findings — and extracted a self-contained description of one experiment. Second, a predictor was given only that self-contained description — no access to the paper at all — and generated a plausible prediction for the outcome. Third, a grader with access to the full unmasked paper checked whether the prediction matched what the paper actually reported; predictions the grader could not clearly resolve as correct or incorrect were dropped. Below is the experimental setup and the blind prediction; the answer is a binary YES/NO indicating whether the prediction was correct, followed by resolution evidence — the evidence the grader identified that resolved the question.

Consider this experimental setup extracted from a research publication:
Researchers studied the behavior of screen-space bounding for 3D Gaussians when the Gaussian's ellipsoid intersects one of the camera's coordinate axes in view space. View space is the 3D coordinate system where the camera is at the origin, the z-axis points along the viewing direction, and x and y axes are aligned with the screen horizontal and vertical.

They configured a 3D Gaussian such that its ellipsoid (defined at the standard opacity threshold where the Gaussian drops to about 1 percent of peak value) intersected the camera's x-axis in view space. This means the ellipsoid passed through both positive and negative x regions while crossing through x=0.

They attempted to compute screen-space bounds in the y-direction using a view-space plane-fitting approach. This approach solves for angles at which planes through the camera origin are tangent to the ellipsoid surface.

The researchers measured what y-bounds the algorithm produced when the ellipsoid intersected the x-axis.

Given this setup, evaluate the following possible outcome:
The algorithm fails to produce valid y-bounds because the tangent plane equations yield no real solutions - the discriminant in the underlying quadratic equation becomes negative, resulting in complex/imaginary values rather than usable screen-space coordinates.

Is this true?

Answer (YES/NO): NO